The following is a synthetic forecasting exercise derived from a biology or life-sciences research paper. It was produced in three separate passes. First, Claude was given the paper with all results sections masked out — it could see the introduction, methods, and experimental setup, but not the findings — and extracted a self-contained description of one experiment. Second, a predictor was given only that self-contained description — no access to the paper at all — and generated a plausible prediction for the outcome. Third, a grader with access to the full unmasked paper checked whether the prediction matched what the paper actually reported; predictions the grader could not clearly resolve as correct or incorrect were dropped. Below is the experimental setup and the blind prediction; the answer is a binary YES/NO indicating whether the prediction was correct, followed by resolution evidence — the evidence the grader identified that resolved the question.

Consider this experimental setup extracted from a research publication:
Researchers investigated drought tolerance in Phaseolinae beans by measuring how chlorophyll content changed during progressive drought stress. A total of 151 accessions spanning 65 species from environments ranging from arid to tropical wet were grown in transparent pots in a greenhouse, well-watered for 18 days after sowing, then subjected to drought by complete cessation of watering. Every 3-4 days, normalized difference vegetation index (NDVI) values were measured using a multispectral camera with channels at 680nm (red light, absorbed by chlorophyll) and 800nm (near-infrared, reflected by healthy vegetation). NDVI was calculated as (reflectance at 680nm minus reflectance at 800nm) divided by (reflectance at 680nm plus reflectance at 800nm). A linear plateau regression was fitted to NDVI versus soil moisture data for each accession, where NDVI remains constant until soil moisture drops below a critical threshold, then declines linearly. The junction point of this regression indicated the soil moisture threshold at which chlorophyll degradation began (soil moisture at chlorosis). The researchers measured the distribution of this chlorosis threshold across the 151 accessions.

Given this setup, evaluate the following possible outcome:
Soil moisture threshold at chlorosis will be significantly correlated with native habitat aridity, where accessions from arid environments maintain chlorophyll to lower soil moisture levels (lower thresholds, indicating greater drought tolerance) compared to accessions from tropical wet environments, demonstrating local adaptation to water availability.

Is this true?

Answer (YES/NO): NO